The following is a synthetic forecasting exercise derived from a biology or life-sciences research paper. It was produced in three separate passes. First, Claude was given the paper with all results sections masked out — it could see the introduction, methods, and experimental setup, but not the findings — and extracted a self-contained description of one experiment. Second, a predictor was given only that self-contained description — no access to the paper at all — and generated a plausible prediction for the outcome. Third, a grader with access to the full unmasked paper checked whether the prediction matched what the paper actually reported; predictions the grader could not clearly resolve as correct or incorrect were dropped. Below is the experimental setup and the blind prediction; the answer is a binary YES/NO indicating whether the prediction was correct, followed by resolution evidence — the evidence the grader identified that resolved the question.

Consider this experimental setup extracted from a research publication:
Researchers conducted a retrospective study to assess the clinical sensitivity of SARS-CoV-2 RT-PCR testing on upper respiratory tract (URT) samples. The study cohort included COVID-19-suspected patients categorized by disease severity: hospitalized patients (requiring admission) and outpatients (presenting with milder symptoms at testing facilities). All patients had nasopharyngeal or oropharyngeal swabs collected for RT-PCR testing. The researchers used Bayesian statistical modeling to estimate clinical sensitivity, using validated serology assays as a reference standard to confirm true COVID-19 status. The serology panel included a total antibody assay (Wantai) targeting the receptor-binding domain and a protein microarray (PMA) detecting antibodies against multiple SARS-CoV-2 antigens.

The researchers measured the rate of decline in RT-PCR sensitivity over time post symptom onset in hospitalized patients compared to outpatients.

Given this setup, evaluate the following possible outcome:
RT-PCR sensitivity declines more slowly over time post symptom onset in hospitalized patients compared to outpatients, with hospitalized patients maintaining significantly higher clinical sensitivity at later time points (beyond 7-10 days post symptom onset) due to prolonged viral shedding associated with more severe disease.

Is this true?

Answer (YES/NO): YES